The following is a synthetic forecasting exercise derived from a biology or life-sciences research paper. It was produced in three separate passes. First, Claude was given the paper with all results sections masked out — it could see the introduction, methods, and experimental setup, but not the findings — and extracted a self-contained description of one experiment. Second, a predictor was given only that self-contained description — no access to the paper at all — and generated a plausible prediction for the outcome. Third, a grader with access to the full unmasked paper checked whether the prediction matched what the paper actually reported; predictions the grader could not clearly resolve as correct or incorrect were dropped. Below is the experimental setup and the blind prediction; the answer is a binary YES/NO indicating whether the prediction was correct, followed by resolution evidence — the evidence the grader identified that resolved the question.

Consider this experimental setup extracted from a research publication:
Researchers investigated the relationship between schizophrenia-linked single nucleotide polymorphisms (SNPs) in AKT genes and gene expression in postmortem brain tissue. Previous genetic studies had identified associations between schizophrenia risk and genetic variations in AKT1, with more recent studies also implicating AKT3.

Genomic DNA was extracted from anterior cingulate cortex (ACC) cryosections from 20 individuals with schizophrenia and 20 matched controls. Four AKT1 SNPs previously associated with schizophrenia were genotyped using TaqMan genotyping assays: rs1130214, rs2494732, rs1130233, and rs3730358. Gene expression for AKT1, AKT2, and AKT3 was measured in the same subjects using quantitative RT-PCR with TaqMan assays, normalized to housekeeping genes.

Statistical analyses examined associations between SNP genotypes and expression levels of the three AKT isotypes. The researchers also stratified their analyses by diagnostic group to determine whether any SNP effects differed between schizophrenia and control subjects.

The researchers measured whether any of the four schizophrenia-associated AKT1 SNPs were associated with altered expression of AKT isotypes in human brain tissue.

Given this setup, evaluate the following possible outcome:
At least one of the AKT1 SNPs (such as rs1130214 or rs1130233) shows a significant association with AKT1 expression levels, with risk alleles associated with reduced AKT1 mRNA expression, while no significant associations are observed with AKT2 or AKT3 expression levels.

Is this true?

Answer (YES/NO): NO